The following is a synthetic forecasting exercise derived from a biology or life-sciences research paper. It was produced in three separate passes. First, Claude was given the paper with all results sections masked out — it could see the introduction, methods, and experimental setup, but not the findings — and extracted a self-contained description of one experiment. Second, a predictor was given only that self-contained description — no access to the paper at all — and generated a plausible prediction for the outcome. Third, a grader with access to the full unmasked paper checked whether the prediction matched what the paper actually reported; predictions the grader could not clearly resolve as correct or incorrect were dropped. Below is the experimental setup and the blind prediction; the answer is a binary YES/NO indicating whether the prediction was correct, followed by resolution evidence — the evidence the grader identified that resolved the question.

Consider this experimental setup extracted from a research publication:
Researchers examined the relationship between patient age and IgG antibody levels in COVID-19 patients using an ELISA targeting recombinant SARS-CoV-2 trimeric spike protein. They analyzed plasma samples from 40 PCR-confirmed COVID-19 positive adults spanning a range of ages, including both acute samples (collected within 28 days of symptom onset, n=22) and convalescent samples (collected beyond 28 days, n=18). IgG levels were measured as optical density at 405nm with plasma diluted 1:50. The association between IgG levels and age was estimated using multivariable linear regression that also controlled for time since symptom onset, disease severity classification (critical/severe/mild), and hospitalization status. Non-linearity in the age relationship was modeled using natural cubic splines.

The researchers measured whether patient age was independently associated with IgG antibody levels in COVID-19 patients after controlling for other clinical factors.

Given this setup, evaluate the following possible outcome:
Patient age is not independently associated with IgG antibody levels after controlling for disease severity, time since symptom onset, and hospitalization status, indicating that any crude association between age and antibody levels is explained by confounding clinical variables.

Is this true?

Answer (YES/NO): NO